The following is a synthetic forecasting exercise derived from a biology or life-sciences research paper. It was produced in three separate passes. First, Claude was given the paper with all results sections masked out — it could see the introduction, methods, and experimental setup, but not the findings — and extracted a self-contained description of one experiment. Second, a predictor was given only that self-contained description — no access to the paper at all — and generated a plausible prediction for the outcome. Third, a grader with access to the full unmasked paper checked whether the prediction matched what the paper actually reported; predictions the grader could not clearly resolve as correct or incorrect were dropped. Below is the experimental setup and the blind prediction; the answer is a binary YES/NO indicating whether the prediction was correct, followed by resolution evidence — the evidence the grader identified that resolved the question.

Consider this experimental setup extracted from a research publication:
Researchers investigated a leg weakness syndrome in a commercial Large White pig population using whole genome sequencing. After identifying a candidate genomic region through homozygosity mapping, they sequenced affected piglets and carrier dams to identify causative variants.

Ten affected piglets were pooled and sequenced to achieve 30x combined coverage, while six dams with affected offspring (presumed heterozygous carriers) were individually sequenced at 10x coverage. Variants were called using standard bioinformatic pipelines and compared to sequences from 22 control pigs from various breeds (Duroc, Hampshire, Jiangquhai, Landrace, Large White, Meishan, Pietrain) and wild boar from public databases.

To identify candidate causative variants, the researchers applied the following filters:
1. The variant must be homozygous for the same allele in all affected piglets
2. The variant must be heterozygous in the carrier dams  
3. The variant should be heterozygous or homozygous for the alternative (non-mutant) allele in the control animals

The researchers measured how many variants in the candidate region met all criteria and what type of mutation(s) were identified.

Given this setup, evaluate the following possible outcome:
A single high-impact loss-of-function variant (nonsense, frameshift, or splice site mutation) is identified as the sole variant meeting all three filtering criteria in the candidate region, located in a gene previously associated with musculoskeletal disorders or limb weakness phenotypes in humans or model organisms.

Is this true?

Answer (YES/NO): NO